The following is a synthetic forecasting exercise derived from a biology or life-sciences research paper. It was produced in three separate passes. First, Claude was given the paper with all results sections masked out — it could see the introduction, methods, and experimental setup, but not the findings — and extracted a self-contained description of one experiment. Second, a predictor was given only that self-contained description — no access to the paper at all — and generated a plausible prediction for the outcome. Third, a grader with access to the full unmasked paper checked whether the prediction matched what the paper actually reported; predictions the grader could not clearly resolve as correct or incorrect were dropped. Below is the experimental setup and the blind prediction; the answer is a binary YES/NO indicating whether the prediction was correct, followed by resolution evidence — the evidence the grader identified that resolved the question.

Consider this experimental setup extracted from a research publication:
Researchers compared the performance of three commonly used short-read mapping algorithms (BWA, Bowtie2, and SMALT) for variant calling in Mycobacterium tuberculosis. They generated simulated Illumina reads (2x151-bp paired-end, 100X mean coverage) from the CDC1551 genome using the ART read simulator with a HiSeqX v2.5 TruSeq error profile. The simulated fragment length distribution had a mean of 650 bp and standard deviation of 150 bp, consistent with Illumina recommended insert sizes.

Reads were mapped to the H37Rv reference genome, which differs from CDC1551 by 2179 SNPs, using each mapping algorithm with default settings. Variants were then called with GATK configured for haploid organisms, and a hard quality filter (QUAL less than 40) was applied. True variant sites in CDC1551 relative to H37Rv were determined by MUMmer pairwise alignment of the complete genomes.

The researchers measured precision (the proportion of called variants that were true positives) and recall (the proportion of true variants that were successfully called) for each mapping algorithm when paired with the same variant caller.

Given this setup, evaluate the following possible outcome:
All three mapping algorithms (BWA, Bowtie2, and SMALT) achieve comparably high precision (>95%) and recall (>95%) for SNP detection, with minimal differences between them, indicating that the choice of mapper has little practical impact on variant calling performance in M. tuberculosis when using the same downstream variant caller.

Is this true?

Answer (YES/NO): NO